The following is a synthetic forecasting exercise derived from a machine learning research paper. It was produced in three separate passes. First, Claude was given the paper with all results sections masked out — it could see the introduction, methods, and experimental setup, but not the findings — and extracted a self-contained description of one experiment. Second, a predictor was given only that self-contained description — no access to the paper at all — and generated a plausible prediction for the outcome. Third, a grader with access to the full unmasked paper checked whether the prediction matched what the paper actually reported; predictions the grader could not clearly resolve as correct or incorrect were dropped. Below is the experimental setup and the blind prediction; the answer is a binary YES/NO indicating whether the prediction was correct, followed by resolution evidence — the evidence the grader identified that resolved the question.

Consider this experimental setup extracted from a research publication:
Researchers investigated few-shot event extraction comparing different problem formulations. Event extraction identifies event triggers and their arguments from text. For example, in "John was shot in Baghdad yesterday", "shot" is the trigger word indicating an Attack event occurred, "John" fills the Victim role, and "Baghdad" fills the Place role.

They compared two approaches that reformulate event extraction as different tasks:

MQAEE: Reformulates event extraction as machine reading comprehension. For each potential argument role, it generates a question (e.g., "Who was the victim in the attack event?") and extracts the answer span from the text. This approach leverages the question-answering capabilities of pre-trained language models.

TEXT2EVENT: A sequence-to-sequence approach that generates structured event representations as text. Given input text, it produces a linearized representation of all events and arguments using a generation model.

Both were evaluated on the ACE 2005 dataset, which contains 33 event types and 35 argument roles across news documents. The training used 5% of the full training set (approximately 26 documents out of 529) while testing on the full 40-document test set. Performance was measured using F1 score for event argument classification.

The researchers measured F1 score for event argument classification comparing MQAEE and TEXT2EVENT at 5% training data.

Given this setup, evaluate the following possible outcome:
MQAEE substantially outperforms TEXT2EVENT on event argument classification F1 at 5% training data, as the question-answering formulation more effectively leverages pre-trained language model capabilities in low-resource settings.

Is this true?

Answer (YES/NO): YES